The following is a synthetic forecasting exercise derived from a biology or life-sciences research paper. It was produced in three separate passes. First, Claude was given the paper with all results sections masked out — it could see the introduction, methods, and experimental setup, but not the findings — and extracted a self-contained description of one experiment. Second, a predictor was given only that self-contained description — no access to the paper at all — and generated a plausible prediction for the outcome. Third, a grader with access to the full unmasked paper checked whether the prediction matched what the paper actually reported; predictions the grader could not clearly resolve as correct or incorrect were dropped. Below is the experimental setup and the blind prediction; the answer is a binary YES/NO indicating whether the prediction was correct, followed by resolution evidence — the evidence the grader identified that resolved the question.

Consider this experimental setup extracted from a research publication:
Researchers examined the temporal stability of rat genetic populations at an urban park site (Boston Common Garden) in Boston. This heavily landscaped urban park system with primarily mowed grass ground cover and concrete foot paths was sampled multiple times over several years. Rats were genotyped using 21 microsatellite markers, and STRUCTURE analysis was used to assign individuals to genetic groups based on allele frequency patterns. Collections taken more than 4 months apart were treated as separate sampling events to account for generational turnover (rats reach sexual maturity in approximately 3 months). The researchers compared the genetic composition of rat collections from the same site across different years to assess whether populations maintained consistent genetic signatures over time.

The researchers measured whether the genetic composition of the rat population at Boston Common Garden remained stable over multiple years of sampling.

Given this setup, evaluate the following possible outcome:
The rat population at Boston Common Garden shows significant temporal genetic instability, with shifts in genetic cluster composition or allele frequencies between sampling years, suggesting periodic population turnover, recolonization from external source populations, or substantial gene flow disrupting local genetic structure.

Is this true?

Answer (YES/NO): NO